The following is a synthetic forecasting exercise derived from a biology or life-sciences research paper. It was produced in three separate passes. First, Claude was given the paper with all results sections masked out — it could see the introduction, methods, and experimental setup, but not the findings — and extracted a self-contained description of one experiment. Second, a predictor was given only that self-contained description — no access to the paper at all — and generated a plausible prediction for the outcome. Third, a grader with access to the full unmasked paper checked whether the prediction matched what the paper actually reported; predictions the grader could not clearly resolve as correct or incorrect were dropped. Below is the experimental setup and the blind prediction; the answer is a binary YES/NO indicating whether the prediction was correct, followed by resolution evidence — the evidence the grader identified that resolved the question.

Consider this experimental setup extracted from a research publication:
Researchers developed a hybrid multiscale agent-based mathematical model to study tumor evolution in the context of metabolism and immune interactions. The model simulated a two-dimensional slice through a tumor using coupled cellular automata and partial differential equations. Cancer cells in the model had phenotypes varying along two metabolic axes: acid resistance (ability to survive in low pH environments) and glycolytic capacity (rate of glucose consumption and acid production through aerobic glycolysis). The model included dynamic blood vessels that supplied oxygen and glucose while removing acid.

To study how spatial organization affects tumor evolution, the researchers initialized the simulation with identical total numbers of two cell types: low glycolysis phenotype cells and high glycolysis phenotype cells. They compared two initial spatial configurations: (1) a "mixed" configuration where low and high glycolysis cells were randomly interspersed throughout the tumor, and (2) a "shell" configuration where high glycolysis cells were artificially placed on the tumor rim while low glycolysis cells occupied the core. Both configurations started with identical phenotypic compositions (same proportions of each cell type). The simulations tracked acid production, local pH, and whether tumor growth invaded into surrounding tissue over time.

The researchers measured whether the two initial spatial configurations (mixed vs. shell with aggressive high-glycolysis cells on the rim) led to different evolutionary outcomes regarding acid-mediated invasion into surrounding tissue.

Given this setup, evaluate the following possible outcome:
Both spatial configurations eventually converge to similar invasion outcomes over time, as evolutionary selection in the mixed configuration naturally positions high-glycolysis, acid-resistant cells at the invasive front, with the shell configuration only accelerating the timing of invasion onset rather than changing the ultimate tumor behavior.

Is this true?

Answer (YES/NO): NO